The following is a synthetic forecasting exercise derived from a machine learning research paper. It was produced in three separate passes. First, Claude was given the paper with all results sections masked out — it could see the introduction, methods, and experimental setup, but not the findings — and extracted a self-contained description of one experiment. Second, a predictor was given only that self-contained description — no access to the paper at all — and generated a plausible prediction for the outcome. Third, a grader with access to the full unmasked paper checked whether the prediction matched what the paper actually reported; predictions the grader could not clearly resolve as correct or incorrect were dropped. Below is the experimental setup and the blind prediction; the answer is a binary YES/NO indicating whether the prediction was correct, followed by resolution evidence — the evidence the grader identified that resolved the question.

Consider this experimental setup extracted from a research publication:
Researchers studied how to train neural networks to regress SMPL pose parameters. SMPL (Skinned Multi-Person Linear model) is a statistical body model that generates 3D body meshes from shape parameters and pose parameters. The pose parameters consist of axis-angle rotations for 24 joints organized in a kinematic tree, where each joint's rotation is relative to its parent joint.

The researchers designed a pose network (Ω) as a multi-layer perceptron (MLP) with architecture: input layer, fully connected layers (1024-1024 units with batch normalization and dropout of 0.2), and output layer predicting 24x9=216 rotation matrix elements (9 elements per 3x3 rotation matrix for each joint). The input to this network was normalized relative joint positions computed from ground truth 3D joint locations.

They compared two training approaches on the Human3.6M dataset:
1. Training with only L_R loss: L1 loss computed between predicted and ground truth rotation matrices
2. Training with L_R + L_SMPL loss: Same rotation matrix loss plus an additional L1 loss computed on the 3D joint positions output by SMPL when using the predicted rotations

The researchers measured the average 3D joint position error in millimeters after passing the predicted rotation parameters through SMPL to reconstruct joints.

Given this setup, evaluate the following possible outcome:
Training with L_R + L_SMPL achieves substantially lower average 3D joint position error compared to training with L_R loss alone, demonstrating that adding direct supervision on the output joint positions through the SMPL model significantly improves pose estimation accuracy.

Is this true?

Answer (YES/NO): YES